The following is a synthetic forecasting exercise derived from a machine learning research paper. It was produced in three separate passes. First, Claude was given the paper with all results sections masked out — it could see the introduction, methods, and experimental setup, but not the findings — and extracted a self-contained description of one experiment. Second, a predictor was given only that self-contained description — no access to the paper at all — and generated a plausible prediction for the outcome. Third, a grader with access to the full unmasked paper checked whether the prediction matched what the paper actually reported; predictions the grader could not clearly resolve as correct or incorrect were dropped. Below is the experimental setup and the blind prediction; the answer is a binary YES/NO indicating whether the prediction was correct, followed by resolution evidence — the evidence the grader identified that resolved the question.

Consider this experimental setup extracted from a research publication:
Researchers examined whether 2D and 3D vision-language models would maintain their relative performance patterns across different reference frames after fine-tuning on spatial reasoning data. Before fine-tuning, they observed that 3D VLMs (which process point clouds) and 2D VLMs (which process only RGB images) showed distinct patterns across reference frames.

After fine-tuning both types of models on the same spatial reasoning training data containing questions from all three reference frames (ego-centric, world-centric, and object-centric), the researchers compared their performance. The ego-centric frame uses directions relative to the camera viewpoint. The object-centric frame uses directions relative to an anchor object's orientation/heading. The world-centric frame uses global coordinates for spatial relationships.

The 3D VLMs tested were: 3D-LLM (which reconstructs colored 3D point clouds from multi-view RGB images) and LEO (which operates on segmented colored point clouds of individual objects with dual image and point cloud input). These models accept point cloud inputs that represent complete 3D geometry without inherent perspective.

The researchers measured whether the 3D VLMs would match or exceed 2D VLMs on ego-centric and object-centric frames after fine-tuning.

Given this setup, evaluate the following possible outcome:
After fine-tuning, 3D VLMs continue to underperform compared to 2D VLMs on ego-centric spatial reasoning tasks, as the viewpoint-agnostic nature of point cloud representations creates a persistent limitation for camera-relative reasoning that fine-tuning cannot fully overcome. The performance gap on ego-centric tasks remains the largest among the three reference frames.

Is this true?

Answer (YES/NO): YES